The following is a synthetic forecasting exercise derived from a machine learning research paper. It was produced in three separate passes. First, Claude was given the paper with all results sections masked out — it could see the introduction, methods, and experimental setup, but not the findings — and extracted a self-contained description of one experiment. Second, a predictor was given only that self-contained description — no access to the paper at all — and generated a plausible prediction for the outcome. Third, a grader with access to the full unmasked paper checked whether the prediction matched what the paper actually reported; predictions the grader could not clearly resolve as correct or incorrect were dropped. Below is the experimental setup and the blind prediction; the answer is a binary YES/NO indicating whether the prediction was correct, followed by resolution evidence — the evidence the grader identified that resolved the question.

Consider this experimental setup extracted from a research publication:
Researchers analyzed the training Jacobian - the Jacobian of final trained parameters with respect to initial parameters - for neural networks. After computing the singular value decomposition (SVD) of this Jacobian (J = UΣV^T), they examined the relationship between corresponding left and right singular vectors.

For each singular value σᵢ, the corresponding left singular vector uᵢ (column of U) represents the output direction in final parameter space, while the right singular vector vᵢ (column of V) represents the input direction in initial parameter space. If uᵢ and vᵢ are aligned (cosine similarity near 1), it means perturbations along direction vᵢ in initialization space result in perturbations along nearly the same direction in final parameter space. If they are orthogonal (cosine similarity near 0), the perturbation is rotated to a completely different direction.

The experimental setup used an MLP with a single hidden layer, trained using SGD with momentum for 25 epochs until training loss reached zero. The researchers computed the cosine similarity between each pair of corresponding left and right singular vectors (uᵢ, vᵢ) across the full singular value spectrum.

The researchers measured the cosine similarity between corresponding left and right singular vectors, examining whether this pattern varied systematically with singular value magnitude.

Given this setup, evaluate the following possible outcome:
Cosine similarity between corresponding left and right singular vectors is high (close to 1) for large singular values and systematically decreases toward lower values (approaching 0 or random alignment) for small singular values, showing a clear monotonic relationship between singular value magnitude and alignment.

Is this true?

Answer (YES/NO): NO